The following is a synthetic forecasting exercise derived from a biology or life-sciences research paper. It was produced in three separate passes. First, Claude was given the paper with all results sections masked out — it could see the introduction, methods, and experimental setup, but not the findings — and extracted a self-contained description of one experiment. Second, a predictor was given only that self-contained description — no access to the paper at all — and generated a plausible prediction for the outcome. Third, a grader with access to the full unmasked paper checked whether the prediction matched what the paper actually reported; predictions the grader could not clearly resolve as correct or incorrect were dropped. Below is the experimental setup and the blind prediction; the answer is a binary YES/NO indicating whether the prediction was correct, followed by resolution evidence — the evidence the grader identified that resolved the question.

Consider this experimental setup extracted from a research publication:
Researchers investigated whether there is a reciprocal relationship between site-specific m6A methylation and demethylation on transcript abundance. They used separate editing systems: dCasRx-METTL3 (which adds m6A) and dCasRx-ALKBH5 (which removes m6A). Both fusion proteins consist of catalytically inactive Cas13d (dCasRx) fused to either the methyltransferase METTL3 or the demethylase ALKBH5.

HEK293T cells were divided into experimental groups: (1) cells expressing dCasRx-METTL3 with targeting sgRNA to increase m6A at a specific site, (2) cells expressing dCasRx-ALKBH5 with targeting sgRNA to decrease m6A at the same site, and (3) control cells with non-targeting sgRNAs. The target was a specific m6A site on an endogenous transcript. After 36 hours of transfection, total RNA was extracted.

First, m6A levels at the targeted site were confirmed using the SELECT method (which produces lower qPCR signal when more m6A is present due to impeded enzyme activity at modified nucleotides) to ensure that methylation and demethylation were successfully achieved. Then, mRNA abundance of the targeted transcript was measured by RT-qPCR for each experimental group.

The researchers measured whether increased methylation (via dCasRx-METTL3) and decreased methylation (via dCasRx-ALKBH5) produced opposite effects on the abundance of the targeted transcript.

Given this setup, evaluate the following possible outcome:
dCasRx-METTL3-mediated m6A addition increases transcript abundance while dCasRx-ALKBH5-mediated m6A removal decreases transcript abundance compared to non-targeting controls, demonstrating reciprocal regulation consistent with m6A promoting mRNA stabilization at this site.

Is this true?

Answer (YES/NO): NO